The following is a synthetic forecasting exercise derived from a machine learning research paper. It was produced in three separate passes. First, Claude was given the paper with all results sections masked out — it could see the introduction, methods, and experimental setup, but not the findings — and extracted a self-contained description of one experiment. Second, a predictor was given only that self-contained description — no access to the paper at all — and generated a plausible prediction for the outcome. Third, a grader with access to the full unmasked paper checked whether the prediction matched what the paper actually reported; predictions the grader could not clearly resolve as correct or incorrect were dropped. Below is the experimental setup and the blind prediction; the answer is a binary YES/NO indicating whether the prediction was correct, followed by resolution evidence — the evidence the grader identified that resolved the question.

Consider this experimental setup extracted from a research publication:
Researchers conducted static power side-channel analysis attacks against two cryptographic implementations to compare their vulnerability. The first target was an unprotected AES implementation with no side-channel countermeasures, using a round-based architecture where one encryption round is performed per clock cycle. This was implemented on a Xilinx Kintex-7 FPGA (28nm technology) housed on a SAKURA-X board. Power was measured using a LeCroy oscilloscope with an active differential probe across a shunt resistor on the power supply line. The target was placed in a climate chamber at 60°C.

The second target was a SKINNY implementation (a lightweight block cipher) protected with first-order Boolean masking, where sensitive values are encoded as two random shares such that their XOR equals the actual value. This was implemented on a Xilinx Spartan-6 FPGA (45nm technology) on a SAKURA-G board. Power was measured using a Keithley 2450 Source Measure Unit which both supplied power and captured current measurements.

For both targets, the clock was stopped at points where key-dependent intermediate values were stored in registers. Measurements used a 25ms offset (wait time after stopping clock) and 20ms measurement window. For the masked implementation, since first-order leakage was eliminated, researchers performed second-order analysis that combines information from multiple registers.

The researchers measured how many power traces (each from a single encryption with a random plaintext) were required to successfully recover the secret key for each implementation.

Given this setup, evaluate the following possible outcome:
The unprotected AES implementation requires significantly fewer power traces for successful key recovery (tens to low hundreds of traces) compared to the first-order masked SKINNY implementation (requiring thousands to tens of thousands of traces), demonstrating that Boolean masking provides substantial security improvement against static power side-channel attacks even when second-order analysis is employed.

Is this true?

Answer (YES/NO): NO